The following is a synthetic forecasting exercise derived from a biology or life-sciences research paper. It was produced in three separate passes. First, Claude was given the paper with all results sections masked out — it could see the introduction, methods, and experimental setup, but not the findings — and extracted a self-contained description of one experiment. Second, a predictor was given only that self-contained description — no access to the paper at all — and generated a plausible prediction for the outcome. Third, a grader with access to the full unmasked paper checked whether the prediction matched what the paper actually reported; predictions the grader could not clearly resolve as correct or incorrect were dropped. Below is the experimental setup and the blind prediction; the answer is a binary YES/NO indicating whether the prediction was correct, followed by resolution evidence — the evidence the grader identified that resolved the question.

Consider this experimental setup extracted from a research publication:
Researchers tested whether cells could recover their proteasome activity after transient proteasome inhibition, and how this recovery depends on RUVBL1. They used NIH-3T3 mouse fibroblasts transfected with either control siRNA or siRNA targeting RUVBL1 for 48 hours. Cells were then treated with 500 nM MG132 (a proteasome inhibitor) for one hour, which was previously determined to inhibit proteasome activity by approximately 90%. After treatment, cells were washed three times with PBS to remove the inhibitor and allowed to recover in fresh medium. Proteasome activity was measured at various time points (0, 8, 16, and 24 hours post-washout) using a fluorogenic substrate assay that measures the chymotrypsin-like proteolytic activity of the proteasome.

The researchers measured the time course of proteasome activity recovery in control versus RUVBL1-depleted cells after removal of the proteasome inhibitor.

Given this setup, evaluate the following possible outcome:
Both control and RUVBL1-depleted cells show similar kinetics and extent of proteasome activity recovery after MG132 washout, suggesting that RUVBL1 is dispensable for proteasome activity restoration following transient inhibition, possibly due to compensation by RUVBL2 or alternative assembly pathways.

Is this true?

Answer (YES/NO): NO